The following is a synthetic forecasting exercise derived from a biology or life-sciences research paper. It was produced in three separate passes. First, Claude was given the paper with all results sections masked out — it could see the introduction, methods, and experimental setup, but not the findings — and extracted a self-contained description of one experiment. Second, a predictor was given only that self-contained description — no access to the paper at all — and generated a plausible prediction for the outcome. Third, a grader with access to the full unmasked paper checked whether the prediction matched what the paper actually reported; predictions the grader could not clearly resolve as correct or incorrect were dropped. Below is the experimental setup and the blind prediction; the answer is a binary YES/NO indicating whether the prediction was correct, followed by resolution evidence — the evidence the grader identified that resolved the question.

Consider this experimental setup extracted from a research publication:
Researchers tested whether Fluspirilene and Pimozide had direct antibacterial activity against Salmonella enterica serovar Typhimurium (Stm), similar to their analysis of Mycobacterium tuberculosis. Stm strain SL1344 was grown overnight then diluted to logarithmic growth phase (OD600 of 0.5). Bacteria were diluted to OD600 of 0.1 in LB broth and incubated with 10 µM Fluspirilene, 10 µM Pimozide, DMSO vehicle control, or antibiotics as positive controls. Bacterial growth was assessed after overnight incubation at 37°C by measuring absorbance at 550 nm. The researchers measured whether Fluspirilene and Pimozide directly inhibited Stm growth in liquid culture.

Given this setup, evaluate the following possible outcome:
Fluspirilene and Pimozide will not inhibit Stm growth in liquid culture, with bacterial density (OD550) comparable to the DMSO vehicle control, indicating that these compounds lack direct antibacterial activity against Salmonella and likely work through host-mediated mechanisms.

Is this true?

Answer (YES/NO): YES